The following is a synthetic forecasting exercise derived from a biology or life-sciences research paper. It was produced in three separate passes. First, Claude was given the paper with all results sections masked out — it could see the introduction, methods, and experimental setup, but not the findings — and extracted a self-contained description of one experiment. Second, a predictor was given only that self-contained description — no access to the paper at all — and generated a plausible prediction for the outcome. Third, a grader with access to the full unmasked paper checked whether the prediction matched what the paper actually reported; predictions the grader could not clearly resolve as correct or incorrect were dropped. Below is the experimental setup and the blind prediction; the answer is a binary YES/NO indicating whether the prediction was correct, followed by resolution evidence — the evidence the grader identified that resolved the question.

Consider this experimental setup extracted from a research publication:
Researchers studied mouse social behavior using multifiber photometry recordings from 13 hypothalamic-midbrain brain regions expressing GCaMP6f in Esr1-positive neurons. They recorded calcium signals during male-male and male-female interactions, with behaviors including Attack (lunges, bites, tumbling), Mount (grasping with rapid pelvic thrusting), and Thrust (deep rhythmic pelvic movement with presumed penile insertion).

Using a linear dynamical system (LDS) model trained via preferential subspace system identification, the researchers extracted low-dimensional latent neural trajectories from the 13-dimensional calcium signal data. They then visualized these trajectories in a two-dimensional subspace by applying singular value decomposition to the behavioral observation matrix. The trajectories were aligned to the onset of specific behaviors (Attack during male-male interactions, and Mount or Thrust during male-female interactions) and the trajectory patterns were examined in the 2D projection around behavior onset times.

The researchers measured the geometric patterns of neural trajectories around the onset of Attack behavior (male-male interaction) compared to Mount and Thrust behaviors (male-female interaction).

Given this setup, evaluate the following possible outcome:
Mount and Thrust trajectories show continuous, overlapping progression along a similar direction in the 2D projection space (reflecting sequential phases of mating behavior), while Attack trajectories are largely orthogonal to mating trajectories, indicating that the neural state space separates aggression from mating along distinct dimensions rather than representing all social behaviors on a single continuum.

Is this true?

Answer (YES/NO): NO